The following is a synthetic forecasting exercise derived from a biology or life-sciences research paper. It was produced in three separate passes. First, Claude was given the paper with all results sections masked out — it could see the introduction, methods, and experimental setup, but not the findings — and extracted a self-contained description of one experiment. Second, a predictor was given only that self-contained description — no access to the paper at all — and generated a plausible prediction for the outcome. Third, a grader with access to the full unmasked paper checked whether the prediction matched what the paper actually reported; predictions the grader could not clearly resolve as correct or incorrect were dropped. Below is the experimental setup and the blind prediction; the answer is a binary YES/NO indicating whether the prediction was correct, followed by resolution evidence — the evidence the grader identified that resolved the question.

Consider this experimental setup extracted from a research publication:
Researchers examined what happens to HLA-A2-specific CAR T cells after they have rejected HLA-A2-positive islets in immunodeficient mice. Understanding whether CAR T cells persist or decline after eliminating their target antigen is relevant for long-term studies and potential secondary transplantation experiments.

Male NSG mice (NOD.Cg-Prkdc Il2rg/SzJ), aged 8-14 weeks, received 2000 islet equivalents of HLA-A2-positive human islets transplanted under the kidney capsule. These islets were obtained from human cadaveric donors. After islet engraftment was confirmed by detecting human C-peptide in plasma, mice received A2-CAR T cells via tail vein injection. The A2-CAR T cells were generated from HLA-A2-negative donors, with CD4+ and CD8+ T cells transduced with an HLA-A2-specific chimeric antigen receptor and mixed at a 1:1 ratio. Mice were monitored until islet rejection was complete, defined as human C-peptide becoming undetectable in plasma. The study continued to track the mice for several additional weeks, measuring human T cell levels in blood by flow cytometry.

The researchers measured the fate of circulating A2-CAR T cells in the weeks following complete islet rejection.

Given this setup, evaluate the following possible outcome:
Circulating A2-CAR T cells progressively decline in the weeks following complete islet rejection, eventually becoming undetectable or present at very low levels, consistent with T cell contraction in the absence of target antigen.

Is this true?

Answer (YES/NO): NO